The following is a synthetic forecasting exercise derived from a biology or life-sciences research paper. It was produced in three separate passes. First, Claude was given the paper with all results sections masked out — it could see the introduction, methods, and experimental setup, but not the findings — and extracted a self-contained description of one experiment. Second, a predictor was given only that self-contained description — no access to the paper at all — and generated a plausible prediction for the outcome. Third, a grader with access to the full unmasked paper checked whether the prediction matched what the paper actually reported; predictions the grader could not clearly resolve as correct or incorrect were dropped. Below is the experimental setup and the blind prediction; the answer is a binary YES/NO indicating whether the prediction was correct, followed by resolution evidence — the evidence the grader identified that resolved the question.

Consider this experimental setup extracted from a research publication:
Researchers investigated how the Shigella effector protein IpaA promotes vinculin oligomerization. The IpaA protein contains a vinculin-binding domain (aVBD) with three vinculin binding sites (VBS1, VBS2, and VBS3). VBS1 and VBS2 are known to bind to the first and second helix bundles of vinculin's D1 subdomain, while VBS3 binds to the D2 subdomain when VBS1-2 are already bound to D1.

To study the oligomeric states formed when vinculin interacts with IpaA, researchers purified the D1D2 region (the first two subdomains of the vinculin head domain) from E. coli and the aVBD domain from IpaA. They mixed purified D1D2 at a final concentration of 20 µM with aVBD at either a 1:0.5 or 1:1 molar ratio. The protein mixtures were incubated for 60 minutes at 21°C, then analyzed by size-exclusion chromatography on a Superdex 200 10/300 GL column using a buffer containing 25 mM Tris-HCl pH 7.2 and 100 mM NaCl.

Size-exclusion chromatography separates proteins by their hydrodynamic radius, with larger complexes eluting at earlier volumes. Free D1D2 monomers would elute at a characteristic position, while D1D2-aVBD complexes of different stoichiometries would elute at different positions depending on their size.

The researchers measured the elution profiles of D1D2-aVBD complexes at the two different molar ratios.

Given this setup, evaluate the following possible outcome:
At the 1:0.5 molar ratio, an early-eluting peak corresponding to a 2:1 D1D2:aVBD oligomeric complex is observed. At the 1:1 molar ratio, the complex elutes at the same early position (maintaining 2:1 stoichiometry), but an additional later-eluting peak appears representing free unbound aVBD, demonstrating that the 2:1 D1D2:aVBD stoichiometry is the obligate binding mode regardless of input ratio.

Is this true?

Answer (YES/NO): NO